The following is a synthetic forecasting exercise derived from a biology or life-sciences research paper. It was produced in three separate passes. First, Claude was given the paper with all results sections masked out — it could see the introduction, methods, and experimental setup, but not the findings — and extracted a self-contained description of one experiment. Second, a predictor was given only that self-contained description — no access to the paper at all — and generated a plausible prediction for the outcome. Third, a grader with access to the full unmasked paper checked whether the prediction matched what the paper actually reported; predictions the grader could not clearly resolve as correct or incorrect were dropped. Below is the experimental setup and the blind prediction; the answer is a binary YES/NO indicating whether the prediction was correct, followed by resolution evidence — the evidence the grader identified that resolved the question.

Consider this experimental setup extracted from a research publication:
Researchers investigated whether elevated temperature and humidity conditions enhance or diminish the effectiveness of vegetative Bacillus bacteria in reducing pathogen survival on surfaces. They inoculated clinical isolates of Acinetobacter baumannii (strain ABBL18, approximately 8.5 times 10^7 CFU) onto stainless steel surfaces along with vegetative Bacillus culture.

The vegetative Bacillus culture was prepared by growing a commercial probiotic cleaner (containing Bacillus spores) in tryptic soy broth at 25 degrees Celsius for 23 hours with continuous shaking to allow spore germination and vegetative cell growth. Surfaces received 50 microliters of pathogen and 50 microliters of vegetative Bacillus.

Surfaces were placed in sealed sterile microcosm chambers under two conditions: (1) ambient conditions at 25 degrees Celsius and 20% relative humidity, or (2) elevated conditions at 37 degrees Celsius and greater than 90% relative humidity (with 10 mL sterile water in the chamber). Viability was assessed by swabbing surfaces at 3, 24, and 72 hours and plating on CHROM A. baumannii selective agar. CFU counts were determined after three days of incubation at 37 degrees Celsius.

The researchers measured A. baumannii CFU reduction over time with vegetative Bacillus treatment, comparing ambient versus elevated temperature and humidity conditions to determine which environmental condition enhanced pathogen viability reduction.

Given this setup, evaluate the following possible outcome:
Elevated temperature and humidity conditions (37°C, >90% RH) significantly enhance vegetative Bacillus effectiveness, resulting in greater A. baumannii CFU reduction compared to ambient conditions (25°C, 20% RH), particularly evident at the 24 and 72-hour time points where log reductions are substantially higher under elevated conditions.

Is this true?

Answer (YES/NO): NO